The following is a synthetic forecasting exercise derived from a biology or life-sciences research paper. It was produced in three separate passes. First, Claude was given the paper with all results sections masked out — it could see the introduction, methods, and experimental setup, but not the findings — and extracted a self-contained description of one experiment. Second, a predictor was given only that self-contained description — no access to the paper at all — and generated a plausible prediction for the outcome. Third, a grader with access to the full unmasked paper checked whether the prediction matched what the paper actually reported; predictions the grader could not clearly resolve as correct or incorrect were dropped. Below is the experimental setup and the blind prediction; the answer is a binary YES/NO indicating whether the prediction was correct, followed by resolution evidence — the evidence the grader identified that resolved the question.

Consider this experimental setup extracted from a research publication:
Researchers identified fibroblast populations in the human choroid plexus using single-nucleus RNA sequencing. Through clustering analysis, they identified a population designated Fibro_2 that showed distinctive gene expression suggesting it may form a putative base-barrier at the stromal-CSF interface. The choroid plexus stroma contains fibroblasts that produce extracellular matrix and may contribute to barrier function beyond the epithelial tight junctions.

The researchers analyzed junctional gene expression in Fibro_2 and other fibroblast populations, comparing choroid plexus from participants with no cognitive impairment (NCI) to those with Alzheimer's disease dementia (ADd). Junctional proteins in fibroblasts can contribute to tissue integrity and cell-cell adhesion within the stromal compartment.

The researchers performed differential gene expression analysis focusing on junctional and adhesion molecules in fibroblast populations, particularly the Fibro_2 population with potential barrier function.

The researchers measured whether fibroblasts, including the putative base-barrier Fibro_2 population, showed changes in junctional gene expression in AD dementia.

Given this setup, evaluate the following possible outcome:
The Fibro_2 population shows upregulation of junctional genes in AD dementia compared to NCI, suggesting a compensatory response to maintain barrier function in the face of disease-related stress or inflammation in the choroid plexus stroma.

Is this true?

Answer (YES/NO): NO